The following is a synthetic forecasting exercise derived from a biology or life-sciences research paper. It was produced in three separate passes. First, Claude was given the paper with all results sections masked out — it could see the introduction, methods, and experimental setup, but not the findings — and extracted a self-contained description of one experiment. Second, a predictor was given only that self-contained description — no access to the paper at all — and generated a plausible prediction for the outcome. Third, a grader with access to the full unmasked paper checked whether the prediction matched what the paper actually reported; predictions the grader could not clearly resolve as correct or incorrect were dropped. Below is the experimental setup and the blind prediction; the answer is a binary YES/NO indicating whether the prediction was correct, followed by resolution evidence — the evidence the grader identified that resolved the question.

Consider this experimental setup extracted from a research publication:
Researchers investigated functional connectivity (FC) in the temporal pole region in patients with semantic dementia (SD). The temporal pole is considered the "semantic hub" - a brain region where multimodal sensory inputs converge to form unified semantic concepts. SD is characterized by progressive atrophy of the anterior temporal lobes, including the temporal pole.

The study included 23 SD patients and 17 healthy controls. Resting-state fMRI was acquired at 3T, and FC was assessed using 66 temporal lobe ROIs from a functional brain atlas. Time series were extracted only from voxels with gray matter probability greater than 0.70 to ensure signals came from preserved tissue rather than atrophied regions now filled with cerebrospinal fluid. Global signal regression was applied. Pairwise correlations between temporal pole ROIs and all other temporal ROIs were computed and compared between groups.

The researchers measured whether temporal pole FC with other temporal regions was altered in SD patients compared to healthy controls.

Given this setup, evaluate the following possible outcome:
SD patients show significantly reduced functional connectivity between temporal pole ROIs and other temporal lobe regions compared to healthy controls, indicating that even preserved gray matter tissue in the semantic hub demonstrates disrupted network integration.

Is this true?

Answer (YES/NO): YES